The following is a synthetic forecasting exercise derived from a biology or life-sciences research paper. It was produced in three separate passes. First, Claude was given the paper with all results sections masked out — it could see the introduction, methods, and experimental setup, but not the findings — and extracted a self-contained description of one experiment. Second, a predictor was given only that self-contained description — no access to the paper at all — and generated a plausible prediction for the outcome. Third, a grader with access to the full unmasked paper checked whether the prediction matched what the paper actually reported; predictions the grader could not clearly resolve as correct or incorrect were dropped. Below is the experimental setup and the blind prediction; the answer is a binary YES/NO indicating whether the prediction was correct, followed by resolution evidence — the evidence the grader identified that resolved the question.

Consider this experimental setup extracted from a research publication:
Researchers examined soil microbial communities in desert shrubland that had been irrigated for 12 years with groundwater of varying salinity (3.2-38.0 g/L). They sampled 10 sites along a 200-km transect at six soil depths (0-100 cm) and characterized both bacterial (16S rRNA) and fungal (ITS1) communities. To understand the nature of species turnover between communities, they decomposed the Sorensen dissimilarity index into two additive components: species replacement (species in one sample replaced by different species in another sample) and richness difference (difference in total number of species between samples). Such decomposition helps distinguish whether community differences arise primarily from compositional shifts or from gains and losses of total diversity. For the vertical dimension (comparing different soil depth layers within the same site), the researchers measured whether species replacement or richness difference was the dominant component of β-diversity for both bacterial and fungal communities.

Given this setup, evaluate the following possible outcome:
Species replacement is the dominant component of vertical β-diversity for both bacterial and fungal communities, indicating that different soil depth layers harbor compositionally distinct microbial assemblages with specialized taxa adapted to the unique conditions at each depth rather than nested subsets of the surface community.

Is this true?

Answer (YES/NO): NO